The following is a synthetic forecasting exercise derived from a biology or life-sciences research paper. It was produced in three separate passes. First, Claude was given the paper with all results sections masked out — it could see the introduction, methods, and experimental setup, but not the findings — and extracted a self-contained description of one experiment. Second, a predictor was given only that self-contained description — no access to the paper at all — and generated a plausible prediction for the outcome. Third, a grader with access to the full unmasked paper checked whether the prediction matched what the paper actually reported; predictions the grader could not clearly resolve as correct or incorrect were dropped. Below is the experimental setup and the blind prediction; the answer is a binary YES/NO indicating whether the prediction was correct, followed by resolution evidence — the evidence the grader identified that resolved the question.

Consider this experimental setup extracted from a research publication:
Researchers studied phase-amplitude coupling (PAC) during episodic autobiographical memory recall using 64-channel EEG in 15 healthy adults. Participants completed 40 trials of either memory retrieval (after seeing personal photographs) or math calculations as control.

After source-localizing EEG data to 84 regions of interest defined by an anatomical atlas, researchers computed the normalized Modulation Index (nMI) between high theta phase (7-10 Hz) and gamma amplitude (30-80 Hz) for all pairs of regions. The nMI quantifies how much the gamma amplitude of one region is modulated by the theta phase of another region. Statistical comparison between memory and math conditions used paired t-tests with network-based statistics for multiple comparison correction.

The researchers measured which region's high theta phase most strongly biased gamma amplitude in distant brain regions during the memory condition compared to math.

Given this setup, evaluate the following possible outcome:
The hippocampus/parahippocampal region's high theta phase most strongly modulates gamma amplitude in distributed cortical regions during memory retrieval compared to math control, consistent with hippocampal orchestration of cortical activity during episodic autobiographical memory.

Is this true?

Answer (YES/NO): YES